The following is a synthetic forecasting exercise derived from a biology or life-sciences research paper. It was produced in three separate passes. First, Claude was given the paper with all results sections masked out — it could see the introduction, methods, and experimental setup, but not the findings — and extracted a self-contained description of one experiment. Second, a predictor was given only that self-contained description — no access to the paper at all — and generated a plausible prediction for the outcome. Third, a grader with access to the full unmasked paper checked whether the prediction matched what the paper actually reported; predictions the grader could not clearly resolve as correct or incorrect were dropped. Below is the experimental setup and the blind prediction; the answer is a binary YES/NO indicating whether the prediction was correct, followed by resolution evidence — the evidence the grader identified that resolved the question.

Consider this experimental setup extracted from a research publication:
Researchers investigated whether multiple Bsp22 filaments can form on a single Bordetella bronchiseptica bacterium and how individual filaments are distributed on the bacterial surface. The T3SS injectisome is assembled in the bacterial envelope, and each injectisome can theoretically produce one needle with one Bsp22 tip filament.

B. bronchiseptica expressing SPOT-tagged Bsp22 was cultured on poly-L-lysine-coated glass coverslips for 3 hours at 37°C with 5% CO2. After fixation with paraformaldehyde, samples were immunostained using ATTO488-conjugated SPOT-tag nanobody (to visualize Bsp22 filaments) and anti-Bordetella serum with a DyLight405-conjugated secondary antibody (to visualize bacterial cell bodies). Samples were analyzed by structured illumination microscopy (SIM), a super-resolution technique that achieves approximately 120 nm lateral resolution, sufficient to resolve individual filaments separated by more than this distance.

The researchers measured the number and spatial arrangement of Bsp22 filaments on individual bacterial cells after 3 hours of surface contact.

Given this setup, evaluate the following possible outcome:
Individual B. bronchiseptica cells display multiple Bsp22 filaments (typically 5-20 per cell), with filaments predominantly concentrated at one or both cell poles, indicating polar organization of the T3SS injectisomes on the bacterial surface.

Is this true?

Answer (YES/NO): NO